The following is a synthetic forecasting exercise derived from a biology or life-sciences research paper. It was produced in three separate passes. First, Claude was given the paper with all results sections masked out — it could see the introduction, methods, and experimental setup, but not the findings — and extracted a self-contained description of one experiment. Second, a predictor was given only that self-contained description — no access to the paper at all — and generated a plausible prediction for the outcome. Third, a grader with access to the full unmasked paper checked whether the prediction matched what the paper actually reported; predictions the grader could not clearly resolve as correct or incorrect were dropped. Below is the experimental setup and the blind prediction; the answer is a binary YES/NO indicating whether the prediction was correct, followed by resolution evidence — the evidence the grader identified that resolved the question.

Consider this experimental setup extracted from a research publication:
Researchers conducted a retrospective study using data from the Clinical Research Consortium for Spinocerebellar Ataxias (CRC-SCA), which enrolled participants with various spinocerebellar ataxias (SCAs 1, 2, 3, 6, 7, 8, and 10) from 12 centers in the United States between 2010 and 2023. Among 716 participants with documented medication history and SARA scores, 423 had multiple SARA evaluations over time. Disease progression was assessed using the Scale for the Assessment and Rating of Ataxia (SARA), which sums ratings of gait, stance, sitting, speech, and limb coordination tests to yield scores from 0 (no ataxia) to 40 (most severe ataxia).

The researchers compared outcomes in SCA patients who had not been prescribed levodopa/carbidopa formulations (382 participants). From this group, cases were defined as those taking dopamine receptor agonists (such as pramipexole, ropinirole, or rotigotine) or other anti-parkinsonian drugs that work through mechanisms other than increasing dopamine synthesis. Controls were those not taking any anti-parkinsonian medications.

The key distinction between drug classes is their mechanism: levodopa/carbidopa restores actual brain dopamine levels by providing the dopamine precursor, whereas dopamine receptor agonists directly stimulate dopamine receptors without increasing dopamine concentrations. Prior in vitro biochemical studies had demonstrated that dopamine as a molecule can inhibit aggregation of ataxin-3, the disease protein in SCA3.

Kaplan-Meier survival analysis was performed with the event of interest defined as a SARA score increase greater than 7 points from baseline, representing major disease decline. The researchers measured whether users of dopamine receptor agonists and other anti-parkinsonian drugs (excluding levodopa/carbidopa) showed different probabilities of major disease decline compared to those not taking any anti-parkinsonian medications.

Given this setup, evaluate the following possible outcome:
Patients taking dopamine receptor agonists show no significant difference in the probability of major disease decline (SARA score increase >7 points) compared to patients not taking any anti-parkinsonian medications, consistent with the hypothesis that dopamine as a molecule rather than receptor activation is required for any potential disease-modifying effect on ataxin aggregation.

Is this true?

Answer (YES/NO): YES